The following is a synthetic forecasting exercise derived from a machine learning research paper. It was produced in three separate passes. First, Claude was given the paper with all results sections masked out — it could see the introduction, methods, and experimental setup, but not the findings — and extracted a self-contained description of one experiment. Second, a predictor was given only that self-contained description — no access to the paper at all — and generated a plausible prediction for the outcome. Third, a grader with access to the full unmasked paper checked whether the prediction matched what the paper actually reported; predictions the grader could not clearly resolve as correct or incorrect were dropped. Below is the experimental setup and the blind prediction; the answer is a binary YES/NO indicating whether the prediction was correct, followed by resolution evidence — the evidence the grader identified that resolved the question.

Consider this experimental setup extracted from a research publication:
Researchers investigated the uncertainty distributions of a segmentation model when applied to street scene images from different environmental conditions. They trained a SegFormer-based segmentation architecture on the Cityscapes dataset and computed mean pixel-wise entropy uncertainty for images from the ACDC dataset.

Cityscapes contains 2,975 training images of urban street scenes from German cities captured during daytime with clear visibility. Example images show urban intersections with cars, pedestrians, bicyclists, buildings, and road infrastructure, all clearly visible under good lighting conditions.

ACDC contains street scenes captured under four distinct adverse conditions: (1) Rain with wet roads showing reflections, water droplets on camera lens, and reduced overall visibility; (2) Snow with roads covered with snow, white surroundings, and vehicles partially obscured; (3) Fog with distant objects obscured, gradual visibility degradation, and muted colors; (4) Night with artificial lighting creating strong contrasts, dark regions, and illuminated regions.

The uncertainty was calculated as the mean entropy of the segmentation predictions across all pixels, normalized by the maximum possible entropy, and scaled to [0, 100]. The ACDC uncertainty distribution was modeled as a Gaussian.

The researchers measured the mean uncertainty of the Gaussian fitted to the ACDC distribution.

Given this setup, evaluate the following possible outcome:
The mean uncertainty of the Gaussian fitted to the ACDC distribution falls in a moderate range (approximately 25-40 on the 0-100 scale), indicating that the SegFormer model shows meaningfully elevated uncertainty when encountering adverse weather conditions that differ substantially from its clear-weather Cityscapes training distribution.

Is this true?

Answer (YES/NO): NO